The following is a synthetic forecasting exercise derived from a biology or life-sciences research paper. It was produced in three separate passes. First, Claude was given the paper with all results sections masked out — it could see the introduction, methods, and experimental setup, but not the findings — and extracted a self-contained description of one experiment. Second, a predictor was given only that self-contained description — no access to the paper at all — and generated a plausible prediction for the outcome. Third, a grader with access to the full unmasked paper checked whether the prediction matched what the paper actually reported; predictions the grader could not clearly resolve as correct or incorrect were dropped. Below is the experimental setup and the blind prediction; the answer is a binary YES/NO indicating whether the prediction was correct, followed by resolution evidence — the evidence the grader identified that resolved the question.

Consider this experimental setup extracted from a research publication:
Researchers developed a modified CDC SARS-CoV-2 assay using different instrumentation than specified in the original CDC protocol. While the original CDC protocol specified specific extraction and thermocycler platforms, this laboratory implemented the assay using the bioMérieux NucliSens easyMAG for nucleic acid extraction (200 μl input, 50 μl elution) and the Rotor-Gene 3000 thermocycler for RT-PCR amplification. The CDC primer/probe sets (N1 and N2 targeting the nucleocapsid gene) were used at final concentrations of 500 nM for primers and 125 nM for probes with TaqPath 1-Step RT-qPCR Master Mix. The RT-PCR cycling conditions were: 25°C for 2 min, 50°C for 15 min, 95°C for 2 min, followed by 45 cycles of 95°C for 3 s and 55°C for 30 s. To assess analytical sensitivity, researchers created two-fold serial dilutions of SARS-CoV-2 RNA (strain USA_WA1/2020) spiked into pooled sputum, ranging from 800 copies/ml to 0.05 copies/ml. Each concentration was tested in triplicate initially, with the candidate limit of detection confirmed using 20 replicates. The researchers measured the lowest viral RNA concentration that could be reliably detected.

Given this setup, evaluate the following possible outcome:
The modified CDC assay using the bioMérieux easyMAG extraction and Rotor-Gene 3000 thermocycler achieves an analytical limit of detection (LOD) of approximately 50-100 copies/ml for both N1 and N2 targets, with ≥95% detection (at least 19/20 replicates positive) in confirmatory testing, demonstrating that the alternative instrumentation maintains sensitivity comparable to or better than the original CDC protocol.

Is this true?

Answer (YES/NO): NO